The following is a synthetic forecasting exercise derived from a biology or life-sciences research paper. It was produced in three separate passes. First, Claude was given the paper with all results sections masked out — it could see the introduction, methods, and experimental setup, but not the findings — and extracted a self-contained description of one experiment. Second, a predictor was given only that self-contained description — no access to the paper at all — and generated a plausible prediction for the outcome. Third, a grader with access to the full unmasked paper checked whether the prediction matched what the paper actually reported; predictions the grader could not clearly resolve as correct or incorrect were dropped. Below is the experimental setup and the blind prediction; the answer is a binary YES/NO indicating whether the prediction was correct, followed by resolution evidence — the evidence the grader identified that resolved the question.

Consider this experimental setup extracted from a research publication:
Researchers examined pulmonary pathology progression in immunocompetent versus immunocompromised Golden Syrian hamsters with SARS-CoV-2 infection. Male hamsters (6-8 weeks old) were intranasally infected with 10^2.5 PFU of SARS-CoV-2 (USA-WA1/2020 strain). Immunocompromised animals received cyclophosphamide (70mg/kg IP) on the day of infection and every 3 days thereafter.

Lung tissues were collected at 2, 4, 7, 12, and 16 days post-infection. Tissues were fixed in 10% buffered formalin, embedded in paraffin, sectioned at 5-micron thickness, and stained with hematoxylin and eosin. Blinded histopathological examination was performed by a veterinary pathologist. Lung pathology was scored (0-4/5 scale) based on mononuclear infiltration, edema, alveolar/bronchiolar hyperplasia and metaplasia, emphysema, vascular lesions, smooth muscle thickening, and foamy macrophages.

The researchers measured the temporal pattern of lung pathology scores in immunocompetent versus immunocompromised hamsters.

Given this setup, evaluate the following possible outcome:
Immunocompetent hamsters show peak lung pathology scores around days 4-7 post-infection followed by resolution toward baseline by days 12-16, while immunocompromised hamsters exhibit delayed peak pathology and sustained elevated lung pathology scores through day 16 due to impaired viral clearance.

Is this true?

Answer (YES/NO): YES